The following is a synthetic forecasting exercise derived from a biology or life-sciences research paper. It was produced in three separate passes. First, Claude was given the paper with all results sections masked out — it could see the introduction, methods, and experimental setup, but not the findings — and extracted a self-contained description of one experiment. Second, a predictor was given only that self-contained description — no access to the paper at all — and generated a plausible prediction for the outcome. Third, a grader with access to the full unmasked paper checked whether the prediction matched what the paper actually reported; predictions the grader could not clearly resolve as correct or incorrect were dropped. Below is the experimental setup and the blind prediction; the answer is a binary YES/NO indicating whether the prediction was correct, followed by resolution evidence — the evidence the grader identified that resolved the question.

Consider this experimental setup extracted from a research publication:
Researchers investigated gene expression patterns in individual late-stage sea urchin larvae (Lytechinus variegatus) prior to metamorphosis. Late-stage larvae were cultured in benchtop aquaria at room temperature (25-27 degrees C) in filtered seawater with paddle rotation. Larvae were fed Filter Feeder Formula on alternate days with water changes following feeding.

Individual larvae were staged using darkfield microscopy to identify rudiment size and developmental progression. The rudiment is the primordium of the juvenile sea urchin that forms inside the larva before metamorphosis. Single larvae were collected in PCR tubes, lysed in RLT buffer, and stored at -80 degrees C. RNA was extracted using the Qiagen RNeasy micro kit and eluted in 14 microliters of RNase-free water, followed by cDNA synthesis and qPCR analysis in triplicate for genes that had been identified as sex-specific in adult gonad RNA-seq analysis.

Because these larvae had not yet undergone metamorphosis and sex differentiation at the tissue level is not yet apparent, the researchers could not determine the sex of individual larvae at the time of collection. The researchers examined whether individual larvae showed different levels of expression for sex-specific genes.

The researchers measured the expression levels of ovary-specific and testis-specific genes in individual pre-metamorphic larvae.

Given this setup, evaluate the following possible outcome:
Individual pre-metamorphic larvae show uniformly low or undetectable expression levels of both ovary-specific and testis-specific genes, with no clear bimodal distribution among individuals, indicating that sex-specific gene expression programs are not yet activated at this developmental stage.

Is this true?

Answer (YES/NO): NO